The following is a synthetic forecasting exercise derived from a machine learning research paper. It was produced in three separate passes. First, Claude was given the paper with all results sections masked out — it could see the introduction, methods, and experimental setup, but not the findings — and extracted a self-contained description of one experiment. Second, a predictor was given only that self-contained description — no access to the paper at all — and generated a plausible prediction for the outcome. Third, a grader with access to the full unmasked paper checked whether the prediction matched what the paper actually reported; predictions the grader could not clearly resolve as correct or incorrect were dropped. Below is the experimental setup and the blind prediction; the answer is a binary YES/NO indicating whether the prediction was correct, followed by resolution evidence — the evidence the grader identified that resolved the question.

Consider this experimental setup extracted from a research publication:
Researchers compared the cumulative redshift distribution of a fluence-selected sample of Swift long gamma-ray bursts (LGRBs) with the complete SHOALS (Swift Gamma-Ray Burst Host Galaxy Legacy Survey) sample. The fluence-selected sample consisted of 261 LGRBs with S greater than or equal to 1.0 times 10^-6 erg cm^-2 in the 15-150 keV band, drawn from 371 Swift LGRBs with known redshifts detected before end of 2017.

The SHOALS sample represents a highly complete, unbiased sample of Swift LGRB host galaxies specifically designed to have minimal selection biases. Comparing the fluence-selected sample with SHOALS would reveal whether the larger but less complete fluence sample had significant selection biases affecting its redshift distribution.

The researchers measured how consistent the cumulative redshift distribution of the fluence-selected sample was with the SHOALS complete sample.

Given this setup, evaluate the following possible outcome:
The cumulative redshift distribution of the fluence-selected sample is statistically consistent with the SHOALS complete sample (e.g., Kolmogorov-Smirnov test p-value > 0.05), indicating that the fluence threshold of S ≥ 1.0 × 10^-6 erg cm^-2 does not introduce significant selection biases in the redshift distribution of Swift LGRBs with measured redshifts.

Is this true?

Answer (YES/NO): YES